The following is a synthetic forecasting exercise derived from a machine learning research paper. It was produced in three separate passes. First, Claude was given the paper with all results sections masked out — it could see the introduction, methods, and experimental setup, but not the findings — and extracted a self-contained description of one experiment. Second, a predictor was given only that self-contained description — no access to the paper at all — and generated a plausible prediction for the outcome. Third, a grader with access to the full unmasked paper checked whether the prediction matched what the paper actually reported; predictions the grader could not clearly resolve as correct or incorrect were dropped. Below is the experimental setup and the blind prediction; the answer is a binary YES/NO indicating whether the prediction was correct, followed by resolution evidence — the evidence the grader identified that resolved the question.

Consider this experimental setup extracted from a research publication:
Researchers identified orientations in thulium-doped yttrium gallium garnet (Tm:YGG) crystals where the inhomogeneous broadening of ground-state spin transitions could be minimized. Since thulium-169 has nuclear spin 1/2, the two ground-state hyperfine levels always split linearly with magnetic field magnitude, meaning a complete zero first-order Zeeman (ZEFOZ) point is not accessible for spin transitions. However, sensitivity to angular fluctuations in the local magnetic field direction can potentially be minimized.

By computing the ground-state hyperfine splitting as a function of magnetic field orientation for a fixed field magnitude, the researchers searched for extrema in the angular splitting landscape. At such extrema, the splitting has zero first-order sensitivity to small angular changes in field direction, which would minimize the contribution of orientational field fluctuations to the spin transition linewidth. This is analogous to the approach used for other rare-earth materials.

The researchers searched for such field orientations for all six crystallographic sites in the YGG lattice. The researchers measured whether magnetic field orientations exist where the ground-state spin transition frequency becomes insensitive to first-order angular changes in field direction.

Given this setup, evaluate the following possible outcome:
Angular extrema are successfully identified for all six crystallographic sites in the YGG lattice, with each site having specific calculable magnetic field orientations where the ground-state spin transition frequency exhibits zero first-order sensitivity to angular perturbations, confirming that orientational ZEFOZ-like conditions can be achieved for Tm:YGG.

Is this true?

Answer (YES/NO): YES